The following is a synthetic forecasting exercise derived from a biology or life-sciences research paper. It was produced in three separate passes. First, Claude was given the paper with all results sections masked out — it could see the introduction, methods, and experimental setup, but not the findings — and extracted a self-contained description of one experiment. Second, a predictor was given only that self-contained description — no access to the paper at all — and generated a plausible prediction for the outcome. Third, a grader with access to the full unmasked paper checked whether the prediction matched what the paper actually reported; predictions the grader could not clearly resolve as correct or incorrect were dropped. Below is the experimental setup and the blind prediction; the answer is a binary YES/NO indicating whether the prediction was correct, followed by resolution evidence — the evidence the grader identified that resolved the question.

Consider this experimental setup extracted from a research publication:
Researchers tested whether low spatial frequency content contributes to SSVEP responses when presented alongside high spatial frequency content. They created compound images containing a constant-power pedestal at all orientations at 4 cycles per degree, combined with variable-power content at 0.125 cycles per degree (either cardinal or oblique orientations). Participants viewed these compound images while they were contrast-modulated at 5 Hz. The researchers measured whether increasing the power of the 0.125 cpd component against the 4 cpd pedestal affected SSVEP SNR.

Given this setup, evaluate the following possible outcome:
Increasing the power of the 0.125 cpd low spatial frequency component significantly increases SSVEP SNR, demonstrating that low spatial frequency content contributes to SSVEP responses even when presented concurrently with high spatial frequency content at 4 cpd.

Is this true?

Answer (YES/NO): NO